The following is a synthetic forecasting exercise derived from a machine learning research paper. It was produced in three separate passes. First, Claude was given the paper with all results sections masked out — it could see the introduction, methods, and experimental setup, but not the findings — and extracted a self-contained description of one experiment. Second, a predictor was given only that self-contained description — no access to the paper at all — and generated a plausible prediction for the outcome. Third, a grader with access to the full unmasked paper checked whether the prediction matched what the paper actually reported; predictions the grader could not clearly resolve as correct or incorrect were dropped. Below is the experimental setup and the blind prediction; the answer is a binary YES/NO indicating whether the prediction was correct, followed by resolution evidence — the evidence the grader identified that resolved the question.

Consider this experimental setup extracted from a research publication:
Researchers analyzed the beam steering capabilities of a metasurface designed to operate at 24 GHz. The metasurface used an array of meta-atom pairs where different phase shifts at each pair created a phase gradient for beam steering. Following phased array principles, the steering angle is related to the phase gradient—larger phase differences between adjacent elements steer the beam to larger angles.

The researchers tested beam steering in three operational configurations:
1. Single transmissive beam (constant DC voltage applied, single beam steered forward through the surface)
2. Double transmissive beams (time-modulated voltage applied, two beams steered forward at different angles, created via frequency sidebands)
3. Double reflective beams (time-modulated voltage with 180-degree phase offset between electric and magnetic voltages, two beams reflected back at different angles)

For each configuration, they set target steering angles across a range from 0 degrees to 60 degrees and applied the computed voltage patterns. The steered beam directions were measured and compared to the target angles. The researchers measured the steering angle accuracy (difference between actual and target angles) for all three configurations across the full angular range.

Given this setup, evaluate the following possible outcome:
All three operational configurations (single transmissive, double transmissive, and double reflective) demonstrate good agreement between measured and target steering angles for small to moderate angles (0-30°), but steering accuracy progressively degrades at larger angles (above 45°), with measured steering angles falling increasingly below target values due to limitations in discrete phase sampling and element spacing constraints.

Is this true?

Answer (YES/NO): NO